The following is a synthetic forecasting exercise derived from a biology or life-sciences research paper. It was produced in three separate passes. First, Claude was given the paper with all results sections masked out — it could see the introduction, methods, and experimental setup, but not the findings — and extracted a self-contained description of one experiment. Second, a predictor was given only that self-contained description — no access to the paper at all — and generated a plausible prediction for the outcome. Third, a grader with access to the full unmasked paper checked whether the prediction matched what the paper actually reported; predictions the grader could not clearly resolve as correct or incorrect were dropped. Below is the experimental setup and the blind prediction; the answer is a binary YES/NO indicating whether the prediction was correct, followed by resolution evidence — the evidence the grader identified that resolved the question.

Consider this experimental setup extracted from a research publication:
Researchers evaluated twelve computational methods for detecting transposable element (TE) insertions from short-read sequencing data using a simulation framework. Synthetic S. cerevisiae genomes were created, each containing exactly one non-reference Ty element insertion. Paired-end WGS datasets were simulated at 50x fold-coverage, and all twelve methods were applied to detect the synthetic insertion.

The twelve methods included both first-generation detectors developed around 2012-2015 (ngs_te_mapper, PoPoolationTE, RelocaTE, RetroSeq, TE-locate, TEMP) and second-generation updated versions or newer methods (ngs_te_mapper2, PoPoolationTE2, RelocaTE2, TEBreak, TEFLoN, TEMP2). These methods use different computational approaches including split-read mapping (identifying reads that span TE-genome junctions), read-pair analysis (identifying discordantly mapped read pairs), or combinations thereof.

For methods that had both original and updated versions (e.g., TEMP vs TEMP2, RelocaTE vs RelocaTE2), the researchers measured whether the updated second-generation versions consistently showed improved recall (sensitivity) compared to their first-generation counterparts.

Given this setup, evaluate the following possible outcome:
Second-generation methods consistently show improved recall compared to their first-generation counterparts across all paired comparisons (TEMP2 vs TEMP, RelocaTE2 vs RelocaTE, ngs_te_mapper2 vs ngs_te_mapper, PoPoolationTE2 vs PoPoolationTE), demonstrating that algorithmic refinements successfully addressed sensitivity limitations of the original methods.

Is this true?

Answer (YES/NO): NO